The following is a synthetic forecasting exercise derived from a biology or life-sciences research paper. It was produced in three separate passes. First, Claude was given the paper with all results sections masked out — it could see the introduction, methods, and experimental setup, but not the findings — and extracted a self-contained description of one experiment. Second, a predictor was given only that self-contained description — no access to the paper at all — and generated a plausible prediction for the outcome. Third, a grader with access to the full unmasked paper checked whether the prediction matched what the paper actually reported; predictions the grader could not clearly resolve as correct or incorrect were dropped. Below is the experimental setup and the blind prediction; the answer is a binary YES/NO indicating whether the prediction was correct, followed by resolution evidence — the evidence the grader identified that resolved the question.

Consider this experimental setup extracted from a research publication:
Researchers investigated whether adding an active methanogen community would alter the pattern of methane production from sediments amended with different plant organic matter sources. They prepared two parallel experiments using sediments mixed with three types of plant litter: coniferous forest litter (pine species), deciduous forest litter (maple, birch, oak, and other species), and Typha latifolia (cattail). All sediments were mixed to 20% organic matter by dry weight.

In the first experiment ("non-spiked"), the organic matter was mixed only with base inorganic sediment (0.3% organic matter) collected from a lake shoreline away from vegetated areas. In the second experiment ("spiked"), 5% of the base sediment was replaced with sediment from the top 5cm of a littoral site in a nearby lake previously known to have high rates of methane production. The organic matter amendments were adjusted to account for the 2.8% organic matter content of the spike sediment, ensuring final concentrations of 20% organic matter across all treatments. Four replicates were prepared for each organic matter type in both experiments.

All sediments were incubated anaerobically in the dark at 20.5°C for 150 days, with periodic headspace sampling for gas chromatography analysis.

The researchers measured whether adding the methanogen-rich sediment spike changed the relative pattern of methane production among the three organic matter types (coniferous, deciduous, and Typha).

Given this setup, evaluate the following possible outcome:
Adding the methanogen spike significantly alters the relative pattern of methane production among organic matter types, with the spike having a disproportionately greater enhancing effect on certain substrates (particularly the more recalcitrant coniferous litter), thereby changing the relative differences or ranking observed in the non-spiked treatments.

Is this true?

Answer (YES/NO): NO